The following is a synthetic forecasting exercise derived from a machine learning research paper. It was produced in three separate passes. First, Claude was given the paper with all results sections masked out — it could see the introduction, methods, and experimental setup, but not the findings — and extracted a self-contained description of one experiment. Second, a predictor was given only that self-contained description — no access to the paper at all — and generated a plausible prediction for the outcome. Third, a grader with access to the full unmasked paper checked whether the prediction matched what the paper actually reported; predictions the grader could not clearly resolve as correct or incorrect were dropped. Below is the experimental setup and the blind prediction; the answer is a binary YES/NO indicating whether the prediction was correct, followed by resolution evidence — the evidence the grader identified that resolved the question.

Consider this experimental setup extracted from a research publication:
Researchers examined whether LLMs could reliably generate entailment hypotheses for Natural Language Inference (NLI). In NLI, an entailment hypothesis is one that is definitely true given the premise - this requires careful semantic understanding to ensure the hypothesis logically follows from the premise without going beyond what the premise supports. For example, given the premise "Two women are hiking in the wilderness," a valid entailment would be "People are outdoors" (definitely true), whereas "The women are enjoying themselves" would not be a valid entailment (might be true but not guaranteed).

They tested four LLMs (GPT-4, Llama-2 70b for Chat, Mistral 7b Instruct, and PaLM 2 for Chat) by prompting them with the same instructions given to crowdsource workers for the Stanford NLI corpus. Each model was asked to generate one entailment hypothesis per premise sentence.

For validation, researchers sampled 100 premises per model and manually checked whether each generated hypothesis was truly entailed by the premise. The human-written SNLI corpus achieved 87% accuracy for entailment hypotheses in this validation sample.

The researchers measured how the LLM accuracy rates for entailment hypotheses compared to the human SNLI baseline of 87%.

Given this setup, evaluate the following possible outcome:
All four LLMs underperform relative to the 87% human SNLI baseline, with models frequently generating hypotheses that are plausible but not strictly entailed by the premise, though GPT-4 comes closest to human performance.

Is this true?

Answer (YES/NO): YES